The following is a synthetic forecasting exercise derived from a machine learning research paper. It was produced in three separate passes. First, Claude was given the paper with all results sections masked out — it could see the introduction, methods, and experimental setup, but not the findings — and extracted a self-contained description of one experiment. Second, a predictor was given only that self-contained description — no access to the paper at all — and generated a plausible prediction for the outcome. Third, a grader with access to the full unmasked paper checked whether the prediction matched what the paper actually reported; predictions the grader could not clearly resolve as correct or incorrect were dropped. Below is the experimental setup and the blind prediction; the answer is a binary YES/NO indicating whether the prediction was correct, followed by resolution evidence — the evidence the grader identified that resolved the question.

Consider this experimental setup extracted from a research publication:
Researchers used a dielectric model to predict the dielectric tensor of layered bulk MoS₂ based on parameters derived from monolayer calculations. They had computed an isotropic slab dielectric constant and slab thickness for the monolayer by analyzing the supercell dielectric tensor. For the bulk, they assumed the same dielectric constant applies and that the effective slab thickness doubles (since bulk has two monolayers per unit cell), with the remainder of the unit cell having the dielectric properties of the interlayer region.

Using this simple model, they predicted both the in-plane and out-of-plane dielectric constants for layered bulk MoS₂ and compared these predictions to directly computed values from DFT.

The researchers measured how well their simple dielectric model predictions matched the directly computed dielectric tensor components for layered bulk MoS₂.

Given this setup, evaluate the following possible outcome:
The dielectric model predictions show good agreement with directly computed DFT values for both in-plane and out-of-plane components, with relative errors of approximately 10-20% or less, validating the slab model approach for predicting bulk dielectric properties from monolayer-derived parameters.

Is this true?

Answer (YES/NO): YES